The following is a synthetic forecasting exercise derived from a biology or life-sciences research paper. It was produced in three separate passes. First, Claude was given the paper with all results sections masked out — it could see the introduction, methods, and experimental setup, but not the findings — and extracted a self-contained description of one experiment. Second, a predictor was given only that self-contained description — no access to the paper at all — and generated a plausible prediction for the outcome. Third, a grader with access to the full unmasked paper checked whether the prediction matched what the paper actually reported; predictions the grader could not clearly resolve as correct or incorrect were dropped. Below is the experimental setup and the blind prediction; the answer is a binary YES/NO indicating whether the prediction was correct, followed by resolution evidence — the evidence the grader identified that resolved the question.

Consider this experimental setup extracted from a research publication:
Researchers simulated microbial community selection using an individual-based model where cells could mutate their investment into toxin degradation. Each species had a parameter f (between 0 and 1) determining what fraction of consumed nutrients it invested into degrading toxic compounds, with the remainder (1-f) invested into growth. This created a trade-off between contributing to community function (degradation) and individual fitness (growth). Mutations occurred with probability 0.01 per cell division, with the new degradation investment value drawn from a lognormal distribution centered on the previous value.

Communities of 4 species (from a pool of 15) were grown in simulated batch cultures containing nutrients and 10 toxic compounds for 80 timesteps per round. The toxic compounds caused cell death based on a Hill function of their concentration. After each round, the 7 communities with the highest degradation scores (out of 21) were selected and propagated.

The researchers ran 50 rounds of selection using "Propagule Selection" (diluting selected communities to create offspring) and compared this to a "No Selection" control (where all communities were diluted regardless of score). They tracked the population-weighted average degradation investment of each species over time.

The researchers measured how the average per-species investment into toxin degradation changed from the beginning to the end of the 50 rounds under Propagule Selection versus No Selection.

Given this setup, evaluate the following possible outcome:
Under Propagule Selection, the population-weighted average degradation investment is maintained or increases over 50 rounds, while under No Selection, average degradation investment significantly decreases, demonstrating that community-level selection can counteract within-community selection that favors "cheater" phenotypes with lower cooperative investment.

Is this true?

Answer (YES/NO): NO